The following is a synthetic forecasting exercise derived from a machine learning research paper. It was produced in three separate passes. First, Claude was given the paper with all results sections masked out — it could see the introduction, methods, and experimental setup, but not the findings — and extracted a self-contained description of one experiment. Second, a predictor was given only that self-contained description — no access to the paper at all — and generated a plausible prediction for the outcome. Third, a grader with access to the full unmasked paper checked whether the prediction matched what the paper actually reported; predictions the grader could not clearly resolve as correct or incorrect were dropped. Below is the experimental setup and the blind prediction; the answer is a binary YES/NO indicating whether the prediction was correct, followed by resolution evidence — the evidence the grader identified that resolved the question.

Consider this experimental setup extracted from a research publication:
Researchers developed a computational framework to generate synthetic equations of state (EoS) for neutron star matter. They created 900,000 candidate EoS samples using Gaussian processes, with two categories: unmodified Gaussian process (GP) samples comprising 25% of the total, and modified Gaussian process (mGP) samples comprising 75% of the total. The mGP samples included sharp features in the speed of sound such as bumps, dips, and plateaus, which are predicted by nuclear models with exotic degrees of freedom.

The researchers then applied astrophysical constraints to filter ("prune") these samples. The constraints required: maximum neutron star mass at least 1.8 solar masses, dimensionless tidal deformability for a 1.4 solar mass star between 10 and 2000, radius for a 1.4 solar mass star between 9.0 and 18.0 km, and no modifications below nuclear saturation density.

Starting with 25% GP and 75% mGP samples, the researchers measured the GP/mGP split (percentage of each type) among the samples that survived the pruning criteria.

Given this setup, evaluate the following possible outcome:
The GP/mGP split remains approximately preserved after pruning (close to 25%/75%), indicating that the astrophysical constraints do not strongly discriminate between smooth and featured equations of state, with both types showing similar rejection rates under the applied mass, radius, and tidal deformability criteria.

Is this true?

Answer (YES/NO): NO